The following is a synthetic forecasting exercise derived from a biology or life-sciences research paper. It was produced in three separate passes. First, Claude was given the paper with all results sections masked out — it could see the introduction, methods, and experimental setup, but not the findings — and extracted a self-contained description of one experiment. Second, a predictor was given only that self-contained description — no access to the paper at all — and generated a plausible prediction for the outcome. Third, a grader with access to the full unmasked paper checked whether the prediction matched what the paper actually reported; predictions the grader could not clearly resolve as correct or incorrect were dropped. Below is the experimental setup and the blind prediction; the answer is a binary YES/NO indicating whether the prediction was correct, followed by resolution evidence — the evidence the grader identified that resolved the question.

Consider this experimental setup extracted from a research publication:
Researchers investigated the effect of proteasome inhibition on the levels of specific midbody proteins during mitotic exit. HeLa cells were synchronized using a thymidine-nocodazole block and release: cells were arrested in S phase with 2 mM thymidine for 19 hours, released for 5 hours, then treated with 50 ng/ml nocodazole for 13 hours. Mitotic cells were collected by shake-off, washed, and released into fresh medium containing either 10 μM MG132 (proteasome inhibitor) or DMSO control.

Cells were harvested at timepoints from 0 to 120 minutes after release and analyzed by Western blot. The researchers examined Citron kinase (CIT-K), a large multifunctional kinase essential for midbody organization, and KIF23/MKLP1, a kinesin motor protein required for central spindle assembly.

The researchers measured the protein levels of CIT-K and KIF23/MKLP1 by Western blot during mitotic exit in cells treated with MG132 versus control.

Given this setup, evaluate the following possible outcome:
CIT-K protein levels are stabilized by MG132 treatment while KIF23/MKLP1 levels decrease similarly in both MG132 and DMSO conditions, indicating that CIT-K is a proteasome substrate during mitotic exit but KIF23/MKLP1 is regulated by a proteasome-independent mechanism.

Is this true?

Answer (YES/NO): NO